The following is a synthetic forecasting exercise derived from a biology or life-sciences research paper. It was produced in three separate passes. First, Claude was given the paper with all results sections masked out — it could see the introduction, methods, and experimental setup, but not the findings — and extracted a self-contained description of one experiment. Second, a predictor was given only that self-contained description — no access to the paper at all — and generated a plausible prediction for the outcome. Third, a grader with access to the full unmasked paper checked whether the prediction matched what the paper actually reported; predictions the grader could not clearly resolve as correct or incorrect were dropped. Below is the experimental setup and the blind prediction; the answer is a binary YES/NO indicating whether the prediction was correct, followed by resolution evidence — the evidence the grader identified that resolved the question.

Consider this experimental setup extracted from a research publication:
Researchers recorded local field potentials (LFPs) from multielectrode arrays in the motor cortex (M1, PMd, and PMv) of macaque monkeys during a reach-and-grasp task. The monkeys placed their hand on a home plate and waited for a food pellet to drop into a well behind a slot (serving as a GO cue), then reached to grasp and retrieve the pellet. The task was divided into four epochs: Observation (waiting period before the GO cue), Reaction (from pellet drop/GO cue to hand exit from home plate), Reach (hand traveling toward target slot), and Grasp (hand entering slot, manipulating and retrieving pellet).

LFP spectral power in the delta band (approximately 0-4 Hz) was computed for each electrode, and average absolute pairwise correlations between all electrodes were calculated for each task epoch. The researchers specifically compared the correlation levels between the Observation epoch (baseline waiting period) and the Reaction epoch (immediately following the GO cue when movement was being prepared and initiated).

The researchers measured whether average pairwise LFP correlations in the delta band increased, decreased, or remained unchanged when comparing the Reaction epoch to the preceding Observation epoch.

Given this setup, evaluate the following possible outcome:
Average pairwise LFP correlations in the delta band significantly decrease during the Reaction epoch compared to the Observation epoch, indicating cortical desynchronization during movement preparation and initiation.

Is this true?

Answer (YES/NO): NO